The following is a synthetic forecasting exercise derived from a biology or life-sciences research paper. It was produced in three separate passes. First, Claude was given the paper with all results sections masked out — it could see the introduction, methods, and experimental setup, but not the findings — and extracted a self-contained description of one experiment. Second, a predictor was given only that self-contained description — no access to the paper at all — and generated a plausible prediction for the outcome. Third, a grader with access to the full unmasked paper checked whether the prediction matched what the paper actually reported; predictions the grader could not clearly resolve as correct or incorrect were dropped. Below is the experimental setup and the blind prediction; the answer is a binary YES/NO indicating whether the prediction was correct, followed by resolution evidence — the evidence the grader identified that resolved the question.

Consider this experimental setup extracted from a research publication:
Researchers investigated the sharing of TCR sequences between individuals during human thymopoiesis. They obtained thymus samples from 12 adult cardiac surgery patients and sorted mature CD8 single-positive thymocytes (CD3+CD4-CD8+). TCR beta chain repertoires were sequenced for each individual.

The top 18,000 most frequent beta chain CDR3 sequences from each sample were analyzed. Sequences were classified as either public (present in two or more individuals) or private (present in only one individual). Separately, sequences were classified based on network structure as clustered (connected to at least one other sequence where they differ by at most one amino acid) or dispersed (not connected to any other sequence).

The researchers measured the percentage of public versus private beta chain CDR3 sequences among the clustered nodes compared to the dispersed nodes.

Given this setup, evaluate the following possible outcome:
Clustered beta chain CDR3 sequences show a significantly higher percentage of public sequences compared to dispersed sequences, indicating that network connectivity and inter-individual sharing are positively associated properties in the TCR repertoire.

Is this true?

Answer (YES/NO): YES